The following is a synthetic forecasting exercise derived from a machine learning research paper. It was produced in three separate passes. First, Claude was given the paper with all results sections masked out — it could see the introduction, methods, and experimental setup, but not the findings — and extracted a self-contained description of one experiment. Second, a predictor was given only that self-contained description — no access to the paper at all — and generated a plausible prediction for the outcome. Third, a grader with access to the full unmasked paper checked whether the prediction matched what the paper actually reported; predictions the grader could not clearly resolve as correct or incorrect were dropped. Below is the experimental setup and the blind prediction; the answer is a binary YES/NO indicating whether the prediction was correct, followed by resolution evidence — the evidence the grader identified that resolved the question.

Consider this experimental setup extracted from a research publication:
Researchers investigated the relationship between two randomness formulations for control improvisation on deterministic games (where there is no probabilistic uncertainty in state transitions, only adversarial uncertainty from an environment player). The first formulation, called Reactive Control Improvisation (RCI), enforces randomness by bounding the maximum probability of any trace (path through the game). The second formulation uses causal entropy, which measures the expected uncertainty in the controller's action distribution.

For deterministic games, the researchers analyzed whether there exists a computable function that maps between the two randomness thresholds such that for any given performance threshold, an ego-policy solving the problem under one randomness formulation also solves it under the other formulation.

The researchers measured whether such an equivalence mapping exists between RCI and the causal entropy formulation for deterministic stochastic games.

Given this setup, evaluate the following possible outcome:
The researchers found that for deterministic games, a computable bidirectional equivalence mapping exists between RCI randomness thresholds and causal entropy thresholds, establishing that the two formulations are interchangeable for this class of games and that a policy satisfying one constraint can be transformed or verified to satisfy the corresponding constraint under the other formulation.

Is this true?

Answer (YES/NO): NO